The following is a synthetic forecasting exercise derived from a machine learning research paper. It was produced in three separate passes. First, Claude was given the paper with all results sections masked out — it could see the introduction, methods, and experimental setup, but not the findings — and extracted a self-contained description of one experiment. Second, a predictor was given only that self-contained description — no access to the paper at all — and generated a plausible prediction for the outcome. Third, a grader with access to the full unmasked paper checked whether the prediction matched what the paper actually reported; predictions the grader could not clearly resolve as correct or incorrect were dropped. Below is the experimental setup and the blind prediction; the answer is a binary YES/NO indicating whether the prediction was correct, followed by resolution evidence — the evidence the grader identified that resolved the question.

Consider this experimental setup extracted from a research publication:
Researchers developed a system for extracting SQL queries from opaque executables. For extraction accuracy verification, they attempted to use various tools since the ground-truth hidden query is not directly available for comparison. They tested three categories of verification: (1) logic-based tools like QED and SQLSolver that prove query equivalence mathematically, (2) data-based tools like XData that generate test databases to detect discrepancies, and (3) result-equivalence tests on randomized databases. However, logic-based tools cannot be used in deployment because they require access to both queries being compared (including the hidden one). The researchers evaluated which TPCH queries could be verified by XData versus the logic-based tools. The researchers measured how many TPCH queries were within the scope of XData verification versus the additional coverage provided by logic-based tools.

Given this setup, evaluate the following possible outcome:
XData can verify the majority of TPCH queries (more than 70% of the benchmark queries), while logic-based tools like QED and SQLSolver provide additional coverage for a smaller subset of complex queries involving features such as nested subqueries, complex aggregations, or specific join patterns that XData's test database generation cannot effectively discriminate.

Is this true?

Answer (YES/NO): NO